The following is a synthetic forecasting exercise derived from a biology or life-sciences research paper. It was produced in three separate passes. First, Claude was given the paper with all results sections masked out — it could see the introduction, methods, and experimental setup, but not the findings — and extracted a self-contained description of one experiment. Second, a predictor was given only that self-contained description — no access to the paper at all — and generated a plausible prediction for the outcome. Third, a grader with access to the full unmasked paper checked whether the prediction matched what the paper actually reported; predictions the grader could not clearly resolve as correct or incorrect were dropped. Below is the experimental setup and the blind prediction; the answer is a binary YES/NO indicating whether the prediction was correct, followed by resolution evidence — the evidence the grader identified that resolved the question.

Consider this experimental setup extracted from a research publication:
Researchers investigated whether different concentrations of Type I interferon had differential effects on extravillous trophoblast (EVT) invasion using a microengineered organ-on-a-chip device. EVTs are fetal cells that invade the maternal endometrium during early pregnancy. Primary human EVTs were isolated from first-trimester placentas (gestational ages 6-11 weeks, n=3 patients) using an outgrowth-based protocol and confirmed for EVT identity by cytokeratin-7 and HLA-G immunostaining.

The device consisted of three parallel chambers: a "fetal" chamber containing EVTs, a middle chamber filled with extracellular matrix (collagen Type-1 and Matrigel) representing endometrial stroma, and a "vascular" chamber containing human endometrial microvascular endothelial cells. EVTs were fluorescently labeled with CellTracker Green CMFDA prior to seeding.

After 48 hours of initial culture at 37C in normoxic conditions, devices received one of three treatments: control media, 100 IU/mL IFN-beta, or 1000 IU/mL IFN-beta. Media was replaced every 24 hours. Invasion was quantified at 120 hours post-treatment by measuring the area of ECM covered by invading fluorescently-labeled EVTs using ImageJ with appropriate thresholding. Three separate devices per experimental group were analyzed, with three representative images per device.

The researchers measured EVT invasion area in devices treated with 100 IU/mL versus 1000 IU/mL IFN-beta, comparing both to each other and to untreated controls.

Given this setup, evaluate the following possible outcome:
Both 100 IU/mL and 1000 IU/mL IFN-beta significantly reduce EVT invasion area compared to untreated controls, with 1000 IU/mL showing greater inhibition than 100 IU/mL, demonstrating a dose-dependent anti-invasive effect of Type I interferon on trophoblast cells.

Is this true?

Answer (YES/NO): NO